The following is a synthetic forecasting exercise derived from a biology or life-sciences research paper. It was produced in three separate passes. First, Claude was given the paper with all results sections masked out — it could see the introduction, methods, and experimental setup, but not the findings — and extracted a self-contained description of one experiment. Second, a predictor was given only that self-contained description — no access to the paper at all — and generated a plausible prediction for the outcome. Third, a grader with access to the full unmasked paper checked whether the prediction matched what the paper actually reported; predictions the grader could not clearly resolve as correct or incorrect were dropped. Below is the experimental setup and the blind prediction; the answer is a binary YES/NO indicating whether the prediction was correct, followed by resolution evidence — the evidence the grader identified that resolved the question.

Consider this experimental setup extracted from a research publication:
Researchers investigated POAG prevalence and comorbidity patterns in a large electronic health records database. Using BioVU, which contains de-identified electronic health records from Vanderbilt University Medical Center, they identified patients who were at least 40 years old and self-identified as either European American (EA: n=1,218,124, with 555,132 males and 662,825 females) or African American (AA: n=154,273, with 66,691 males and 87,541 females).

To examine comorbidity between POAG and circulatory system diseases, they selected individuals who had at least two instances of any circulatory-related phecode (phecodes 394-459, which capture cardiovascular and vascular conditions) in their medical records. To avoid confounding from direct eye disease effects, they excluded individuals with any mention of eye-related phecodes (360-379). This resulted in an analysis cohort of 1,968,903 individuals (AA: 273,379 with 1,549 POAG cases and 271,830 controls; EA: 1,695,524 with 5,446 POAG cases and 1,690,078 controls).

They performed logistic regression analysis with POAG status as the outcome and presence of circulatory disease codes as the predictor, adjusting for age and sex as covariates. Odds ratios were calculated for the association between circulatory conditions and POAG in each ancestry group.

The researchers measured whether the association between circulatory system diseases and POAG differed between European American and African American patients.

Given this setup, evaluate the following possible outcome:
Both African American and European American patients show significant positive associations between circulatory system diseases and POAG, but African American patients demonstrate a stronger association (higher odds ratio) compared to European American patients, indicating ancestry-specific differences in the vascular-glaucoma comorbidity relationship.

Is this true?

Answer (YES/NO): YES